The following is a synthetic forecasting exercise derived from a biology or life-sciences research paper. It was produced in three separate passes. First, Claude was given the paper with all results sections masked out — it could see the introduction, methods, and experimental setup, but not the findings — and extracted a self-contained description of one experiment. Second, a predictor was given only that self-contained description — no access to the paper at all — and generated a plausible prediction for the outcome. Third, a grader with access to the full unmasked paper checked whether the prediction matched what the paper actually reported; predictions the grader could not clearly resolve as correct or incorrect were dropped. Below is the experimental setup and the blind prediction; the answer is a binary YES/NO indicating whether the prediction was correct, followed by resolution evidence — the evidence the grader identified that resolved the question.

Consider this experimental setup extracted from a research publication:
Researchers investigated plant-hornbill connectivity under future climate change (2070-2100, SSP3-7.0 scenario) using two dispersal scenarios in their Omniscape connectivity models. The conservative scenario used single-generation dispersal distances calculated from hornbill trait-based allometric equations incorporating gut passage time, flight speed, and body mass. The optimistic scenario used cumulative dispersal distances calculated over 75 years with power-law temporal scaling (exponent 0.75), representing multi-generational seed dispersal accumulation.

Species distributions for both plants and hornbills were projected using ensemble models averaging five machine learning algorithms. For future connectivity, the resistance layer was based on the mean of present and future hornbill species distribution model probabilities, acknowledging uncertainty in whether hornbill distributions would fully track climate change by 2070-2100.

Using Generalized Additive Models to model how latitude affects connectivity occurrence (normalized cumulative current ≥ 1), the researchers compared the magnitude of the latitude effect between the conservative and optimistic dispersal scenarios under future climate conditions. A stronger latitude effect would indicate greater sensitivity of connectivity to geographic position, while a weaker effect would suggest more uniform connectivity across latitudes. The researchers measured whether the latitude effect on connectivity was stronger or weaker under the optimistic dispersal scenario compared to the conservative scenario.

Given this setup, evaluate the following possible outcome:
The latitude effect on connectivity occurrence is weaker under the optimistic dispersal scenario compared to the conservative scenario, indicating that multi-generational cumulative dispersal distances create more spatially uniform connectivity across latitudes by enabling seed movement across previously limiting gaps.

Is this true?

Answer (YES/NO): NO